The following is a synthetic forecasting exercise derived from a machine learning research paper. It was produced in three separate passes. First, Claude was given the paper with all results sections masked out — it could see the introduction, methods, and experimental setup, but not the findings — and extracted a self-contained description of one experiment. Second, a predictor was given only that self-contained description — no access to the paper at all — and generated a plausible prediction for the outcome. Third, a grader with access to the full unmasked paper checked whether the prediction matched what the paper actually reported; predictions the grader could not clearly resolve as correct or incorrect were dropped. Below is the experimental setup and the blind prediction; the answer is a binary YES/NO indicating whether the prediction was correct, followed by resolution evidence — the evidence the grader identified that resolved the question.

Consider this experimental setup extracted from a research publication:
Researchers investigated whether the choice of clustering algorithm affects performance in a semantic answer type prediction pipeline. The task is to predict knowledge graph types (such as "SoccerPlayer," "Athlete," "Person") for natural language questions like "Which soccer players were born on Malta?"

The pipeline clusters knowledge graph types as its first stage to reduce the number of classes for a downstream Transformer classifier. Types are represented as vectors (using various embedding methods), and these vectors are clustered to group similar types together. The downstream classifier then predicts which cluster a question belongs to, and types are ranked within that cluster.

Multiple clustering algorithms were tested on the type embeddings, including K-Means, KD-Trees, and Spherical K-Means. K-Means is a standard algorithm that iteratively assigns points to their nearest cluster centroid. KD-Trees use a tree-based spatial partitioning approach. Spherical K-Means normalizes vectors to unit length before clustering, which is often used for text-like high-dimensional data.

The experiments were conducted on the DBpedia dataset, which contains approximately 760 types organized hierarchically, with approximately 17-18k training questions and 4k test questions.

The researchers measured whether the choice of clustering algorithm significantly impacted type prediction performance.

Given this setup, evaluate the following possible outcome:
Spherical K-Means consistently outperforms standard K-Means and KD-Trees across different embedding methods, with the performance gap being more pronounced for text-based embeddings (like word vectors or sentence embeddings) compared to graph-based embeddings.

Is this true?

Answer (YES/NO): NO